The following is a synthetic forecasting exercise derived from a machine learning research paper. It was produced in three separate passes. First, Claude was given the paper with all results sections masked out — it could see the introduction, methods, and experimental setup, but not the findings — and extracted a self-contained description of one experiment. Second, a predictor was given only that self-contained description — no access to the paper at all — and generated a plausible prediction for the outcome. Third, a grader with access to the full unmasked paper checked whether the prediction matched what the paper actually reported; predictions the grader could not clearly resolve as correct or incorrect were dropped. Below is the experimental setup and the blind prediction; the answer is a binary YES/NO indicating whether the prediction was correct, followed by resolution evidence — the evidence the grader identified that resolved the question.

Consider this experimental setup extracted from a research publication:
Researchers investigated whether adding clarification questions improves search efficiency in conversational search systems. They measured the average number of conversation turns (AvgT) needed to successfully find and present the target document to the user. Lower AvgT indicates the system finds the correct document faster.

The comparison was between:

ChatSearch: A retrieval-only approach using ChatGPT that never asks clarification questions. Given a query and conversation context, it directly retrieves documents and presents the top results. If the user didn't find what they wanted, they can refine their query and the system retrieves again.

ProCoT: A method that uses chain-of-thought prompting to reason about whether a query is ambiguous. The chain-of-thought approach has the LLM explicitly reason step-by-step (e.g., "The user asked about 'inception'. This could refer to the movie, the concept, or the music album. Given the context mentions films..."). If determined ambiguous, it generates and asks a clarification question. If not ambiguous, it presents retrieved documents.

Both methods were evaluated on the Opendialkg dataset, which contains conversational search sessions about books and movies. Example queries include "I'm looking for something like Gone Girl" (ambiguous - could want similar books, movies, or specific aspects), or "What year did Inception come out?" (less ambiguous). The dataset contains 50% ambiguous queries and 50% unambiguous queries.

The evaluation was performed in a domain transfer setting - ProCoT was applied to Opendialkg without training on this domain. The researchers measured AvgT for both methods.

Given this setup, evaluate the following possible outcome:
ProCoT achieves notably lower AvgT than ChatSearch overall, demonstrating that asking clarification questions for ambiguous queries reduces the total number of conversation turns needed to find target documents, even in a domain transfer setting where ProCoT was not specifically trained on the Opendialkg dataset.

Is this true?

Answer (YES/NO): NO